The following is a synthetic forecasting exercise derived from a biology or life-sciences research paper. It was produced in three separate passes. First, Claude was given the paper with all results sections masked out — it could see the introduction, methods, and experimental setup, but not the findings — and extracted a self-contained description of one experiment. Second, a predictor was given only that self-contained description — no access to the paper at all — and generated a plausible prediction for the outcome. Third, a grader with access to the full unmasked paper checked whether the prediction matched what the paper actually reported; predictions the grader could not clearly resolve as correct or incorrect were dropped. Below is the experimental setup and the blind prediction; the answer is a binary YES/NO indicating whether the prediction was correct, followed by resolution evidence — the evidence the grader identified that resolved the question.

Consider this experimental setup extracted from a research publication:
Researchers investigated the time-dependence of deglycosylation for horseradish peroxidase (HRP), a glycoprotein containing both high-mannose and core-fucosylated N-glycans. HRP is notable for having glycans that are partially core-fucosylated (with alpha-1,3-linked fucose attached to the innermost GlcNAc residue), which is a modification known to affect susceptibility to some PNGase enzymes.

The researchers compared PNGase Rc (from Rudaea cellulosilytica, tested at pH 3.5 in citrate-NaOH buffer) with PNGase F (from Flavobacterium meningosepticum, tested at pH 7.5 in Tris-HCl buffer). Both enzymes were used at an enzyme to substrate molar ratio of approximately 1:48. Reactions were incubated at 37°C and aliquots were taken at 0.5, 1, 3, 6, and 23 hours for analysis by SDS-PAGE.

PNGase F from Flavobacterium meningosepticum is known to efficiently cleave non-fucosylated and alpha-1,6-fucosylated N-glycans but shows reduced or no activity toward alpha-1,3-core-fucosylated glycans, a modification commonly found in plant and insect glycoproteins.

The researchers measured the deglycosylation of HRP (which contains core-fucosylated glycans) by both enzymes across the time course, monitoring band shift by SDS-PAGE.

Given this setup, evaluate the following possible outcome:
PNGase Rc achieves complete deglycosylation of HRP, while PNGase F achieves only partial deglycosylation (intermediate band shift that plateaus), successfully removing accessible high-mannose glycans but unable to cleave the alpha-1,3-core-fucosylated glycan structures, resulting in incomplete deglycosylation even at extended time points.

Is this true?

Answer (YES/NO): NO